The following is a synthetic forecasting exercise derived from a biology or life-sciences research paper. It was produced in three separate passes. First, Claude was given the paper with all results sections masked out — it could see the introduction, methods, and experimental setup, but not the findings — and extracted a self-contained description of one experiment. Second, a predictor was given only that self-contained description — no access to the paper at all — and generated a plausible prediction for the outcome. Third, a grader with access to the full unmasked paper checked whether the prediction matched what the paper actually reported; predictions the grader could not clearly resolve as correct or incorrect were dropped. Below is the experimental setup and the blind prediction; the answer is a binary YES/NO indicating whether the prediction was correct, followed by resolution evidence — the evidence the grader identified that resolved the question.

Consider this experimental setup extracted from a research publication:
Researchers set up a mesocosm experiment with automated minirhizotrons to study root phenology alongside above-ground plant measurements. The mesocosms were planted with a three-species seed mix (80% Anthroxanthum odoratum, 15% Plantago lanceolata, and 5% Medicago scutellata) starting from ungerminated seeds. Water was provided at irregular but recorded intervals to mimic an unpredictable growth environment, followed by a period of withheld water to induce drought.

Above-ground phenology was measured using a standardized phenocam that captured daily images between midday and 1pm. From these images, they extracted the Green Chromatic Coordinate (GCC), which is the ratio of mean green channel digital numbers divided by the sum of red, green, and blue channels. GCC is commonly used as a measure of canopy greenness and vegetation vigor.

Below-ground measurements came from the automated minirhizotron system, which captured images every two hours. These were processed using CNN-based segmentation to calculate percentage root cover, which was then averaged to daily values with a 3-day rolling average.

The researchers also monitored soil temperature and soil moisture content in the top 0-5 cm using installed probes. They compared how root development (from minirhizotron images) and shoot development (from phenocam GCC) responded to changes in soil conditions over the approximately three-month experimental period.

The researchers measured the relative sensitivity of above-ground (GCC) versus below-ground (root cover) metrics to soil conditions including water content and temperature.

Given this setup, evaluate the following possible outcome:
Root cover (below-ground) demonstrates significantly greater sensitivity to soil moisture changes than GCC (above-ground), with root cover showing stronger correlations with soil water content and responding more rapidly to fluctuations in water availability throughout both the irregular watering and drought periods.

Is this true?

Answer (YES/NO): NO